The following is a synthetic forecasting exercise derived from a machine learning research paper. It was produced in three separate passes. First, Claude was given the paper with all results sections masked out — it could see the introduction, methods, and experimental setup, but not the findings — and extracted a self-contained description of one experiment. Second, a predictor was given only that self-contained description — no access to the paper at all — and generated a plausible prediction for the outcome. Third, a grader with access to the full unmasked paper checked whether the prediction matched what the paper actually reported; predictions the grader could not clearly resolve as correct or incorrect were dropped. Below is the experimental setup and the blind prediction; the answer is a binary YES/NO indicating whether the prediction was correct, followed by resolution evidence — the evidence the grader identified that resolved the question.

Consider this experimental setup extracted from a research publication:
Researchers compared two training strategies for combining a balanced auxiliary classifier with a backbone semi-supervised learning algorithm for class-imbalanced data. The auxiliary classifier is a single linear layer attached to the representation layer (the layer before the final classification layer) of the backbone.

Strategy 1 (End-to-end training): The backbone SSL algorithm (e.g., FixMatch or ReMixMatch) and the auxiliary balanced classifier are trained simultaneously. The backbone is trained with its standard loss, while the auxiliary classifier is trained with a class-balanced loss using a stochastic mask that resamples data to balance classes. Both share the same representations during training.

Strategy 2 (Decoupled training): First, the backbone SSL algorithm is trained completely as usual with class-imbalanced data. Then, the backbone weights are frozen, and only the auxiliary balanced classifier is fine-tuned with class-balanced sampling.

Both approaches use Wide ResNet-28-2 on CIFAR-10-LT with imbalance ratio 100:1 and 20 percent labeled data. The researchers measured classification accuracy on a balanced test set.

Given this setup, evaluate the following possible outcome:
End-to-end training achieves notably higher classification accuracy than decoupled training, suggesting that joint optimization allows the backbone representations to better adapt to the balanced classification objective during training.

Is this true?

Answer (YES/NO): YES